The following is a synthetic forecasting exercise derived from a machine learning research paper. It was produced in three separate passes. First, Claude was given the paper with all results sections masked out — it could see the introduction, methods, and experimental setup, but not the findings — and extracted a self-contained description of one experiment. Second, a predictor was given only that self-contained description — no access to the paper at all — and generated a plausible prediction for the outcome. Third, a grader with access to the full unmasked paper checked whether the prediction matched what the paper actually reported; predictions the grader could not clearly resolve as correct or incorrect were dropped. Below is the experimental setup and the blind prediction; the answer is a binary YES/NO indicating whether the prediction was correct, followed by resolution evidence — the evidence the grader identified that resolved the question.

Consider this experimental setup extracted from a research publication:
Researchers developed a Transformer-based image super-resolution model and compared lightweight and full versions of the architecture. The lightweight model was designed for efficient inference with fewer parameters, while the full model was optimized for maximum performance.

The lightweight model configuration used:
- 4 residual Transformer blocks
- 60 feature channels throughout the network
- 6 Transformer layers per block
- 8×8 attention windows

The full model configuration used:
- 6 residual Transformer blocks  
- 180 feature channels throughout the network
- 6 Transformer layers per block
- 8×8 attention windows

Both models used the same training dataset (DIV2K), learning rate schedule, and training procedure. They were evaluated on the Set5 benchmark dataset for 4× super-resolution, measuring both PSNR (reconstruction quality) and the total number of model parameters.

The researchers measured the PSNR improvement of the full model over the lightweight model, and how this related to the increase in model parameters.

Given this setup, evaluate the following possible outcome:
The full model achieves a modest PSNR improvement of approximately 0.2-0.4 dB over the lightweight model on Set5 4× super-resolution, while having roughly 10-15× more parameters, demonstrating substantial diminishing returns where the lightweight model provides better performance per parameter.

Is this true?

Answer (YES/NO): YES